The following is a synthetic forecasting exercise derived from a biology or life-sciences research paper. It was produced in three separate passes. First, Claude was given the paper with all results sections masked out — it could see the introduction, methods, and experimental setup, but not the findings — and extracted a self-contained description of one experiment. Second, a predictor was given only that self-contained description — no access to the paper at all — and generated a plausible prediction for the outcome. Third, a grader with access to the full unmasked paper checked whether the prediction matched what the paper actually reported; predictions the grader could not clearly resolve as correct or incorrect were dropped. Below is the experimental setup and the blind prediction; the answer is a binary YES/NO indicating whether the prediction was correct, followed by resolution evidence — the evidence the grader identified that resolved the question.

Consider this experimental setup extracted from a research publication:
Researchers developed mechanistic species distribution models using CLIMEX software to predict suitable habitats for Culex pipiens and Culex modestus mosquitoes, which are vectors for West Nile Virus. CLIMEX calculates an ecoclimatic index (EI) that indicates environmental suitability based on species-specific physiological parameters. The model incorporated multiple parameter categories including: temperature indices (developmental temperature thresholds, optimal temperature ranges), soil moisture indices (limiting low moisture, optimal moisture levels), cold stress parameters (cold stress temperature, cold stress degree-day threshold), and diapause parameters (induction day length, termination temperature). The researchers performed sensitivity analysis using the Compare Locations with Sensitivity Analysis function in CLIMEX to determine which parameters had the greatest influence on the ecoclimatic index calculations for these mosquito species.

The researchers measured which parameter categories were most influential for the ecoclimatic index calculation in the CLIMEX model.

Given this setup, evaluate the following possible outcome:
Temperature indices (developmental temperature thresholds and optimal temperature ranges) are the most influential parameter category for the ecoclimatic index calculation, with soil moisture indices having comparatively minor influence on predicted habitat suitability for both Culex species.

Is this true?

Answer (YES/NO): NO